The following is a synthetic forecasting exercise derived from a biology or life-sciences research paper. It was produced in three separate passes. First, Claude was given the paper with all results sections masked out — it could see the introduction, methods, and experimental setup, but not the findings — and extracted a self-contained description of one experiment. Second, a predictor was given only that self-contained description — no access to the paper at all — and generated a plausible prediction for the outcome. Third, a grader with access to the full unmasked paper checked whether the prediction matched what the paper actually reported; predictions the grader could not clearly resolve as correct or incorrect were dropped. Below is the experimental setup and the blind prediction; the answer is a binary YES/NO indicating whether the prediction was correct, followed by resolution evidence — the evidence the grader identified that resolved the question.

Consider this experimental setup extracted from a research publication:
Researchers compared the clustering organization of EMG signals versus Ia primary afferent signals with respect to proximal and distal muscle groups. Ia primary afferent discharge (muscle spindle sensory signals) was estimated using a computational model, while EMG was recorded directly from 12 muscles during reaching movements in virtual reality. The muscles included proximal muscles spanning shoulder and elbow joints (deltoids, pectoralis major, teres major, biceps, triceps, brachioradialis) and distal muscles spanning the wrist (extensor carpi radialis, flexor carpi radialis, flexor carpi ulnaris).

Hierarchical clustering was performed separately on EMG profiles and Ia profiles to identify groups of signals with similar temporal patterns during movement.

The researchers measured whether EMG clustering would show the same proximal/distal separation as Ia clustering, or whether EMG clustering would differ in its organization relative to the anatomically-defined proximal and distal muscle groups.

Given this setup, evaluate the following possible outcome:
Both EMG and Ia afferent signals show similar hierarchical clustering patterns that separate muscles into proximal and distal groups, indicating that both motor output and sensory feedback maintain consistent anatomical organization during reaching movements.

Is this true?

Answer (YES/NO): NO